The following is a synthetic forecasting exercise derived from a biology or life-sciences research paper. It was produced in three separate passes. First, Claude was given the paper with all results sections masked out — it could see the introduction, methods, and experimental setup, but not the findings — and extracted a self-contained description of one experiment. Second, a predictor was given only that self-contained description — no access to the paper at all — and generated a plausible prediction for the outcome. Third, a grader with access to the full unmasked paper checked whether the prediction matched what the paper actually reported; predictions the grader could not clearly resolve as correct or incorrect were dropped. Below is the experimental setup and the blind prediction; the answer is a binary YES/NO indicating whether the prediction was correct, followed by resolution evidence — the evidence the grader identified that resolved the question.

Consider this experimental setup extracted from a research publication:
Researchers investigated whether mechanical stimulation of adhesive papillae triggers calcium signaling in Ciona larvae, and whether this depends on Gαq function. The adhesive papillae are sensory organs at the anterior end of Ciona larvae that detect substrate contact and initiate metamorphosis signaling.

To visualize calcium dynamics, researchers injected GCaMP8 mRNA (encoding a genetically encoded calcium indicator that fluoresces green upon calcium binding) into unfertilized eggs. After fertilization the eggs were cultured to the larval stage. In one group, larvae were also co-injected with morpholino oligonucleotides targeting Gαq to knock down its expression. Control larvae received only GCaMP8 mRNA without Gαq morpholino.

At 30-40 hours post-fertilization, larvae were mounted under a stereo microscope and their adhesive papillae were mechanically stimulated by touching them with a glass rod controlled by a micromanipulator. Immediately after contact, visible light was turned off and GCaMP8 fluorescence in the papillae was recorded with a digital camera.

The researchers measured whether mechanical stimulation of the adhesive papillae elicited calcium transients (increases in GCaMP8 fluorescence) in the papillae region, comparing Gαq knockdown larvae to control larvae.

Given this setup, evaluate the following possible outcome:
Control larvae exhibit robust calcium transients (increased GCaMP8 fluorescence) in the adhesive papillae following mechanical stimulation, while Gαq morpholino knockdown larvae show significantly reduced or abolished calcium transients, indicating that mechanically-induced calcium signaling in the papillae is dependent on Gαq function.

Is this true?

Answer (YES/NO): YES